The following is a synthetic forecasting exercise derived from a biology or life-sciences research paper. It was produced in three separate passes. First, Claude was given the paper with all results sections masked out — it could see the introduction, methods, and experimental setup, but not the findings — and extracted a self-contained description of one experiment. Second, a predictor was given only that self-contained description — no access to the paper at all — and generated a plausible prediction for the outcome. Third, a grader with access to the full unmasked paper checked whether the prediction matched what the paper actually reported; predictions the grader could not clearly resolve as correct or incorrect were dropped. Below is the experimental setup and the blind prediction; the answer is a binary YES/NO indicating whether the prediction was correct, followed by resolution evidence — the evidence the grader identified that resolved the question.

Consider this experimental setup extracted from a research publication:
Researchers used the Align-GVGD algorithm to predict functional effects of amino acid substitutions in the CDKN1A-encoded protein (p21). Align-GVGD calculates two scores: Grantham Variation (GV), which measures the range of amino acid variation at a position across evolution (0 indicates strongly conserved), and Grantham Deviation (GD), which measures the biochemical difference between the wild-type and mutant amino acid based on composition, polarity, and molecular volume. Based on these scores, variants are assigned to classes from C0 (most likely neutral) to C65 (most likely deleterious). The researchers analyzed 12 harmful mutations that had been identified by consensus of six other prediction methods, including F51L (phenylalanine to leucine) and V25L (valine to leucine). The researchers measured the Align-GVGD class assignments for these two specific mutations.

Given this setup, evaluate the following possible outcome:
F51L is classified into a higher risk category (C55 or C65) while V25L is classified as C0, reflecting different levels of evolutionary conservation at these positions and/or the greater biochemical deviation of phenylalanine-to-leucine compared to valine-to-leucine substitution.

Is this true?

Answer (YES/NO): NO